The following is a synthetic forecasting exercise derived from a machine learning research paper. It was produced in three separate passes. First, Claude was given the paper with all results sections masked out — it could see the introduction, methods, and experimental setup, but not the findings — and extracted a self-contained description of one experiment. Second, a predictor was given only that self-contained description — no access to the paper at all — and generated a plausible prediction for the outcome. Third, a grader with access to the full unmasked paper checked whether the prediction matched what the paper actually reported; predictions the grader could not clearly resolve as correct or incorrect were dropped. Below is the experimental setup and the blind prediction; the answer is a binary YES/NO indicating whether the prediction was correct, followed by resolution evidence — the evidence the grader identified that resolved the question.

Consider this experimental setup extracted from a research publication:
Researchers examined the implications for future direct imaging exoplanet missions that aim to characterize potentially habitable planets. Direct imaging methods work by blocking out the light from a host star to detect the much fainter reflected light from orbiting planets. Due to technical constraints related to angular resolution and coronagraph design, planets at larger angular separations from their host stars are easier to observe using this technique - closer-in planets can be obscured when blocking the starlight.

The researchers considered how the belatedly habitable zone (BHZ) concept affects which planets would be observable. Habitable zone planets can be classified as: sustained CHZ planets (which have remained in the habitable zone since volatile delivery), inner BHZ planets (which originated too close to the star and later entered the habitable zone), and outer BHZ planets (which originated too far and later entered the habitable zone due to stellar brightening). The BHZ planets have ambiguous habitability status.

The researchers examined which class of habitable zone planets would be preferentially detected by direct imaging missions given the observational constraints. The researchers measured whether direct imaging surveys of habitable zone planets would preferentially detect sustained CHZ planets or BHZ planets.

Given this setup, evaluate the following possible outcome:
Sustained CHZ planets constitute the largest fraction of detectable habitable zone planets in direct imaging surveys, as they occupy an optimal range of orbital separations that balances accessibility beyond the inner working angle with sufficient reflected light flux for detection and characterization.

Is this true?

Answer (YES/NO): NO